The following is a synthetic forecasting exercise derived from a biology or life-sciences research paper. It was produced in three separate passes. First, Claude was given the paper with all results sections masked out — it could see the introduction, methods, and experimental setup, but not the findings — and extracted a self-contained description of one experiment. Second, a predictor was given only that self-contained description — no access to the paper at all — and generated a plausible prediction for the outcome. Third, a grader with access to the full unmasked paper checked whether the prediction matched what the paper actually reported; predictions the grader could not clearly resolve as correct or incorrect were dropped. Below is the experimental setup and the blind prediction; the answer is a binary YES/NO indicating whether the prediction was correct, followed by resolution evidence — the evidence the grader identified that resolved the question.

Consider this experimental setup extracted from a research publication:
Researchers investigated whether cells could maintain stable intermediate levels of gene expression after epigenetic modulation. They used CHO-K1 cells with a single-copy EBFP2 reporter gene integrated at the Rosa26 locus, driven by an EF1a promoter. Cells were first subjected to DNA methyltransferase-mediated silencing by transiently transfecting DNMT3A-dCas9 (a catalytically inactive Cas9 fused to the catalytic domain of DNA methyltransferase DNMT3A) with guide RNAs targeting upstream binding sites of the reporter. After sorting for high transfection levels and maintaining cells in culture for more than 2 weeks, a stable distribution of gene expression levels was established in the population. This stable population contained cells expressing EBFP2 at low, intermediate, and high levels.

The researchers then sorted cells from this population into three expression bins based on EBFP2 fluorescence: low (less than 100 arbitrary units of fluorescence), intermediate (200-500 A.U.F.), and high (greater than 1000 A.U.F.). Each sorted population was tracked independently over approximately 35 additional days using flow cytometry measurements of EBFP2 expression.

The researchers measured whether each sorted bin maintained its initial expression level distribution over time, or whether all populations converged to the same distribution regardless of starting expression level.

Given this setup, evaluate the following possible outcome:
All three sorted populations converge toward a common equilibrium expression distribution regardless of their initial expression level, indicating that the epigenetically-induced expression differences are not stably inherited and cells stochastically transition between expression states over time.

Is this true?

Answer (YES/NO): NO